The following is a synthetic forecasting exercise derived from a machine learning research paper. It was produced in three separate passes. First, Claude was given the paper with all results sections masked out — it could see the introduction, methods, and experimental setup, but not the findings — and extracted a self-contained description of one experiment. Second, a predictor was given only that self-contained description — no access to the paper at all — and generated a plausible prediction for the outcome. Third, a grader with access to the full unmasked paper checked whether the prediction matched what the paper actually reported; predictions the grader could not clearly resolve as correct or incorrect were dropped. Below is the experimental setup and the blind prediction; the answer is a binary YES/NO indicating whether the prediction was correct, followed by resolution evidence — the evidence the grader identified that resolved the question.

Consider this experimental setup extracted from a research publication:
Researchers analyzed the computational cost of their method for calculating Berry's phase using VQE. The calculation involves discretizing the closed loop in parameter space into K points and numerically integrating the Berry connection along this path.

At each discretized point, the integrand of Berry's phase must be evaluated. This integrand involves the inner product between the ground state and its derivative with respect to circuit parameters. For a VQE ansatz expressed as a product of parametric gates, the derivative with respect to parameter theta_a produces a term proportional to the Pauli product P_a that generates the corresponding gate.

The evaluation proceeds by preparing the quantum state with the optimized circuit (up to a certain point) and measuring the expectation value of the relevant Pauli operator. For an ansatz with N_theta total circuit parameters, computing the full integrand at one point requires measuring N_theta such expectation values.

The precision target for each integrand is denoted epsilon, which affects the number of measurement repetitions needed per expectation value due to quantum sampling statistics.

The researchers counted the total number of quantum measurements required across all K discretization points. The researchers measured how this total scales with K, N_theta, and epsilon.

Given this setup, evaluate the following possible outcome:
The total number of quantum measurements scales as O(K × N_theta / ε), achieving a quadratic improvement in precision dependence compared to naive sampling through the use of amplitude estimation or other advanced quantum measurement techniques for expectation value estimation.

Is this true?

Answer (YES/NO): NO